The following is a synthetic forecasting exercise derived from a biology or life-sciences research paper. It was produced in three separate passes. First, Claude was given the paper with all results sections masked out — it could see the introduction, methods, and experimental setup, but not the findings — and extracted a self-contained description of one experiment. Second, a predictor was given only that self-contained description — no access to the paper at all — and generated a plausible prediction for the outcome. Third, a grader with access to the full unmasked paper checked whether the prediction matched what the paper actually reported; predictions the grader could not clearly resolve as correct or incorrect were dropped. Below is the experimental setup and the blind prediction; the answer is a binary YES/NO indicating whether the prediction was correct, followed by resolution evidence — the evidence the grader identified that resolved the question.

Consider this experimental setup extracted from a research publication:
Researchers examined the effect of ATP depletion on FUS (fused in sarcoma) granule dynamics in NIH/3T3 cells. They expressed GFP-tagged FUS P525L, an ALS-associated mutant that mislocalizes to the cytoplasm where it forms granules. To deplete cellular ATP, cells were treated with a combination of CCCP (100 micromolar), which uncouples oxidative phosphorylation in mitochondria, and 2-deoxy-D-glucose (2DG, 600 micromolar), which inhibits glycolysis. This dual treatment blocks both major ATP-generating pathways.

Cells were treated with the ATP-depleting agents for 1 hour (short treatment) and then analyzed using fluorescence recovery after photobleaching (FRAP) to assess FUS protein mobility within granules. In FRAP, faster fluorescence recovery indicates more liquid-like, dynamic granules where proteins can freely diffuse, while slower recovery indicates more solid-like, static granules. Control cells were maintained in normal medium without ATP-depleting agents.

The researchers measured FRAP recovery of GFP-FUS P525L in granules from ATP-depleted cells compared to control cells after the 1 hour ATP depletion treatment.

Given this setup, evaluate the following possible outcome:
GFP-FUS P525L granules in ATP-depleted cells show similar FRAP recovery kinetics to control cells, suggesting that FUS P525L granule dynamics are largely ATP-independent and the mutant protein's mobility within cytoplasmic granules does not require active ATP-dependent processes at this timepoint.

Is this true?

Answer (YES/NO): NO